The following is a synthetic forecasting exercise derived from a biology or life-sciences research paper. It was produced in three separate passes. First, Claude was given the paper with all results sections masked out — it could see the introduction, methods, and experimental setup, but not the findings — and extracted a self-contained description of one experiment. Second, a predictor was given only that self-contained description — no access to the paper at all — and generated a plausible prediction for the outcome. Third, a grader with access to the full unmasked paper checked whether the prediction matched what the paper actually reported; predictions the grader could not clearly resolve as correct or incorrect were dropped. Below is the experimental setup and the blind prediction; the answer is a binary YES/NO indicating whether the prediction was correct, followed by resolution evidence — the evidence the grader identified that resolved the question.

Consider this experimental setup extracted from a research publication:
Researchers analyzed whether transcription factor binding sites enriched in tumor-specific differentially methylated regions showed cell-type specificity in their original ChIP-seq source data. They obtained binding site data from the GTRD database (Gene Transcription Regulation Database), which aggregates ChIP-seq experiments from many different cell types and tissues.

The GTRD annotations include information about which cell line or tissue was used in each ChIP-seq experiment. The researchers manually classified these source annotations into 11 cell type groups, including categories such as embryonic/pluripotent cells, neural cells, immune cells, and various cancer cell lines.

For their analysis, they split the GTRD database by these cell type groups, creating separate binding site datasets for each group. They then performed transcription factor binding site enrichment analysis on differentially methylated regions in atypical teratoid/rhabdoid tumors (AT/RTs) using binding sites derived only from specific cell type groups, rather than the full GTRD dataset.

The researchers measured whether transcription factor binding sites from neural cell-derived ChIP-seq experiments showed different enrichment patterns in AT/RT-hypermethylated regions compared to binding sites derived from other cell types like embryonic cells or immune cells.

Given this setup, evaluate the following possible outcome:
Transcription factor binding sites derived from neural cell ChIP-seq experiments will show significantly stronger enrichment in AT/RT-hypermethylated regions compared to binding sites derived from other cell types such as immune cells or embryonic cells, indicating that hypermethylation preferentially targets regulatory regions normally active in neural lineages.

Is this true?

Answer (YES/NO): YES